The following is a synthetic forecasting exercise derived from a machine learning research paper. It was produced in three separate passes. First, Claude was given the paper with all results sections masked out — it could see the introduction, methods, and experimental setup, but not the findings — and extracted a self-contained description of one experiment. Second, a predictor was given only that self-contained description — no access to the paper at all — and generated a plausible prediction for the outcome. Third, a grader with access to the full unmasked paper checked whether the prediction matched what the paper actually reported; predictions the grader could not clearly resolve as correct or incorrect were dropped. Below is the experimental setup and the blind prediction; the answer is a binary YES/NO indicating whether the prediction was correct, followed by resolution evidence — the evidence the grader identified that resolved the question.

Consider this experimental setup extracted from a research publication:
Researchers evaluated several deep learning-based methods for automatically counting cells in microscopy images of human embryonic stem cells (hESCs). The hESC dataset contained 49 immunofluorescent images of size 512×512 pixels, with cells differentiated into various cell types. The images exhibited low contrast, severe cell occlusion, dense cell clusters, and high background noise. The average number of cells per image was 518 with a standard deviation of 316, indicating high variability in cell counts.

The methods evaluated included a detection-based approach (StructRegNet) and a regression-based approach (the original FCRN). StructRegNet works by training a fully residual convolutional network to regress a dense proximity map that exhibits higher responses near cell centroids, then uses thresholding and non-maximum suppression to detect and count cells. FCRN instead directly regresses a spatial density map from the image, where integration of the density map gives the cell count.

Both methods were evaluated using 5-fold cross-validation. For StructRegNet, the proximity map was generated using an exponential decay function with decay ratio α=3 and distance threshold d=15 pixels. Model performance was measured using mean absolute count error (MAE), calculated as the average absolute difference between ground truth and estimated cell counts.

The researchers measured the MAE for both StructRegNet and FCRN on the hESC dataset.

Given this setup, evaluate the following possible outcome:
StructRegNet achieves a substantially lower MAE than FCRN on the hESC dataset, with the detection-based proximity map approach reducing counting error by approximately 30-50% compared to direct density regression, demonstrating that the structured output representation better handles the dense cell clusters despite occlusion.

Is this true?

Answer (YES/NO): NO